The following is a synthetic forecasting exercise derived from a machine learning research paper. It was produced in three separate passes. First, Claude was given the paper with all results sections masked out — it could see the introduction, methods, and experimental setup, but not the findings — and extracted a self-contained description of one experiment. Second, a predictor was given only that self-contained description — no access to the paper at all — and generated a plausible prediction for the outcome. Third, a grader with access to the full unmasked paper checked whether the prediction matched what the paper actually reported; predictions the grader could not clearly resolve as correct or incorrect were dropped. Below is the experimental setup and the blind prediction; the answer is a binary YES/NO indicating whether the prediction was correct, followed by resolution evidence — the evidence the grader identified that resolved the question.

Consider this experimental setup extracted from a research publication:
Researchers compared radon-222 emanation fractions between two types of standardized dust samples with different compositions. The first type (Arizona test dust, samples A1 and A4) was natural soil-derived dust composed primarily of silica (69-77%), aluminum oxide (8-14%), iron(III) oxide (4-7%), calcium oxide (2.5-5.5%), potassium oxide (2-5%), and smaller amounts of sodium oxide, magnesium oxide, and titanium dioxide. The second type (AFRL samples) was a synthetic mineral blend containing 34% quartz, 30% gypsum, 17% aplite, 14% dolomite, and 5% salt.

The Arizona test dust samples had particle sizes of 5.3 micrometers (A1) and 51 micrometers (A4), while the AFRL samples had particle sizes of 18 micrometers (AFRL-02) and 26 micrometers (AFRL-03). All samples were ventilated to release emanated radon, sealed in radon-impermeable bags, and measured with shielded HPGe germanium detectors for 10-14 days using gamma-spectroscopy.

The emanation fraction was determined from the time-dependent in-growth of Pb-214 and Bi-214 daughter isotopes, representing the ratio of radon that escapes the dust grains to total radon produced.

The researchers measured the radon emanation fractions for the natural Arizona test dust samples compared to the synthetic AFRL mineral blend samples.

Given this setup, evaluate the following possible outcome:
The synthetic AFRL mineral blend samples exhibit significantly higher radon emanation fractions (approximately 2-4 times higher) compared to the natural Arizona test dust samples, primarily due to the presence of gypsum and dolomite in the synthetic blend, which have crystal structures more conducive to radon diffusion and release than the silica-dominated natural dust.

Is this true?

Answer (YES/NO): NO